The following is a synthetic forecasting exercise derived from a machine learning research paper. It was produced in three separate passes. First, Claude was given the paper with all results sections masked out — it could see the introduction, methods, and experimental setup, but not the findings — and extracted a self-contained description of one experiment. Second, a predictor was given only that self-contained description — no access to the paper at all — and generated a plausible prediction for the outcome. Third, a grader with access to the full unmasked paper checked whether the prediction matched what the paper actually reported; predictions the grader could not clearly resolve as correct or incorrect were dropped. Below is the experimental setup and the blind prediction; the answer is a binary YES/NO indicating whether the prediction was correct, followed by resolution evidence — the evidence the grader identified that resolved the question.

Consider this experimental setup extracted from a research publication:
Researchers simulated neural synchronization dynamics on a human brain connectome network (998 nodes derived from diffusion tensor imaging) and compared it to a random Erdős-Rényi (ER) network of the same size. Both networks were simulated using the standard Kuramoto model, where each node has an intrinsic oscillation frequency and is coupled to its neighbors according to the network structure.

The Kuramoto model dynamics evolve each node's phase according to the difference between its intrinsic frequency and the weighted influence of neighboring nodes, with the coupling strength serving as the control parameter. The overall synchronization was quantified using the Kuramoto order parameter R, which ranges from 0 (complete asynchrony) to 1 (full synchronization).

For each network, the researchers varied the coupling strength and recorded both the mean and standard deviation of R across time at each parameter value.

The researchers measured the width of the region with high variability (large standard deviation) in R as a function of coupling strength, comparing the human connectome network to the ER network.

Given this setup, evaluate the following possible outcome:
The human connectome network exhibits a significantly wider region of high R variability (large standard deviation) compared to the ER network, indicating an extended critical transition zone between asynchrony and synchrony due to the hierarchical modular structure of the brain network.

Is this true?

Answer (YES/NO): YES